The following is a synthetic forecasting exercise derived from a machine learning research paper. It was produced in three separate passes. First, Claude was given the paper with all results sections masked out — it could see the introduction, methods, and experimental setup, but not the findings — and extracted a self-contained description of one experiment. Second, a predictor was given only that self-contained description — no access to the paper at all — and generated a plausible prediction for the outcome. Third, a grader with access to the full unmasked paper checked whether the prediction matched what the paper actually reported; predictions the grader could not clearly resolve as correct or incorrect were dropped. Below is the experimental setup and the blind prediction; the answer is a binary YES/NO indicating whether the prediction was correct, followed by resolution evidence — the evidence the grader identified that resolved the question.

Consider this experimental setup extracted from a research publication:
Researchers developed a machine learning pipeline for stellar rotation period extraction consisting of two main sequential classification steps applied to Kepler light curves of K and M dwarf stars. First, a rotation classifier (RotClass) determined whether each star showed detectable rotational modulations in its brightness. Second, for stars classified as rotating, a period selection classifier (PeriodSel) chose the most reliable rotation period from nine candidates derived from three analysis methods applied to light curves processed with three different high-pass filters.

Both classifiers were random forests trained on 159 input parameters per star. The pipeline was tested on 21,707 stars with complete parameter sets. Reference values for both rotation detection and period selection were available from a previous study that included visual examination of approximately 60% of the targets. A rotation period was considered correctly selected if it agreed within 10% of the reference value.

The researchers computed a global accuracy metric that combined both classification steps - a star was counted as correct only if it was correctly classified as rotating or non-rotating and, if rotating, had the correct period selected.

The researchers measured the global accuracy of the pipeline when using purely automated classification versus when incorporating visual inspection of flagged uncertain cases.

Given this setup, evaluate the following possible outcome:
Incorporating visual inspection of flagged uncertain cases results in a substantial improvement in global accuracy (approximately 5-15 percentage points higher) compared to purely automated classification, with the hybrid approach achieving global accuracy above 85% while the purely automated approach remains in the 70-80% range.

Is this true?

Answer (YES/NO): NO